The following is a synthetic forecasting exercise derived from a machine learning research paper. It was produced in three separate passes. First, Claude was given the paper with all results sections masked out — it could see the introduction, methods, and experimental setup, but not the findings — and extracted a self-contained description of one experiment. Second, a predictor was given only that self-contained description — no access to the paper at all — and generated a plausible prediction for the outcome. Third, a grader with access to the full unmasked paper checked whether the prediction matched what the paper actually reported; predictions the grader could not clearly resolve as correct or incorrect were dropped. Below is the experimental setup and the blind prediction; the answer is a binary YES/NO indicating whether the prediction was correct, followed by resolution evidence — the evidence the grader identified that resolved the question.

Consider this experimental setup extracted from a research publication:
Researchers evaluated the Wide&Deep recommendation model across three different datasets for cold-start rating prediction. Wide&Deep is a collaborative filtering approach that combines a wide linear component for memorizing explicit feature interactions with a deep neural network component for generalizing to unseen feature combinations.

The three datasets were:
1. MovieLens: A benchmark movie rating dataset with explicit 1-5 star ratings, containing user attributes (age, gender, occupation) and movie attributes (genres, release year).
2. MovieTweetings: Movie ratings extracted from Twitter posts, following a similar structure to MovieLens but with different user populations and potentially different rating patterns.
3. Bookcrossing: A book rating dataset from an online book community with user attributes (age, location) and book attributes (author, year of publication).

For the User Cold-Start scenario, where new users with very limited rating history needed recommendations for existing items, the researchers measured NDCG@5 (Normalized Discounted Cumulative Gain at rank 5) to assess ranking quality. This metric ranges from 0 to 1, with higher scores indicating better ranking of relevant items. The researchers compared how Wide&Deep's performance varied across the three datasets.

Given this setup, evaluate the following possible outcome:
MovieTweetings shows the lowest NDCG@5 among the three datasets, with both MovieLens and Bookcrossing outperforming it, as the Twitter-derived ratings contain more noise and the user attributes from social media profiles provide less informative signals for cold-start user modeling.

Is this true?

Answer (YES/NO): YES